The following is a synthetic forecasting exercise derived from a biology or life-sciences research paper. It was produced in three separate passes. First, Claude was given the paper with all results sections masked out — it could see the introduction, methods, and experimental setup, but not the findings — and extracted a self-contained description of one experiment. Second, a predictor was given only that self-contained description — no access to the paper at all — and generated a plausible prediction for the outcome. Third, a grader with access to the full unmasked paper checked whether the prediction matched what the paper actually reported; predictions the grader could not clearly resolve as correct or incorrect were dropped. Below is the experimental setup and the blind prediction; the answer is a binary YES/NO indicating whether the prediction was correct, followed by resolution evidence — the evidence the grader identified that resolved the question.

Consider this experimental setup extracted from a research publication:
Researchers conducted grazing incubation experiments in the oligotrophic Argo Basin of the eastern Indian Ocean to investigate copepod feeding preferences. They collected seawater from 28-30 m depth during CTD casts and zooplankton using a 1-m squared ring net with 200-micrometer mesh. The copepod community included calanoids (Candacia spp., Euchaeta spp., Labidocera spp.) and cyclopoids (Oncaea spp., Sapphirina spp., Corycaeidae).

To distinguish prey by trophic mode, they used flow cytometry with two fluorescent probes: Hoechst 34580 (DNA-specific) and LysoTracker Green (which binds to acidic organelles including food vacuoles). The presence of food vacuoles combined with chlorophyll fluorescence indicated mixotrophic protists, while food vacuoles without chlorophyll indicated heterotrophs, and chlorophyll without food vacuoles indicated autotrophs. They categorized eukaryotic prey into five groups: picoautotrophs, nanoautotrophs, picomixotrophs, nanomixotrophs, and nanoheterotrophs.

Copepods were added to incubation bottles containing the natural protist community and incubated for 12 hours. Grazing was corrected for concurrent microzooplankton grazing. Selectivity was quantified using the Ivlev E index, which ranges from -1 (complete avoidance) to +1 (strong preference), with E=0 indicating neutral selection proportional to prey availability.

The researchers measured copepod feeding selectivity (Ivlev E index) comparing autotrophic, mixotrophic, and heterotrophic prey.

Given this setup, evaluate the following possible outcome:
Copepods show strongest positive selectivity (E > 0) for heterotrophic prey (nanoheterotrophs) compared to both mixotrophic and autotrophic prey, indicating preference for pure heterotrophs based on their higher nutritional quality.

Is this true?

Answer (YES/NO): NO